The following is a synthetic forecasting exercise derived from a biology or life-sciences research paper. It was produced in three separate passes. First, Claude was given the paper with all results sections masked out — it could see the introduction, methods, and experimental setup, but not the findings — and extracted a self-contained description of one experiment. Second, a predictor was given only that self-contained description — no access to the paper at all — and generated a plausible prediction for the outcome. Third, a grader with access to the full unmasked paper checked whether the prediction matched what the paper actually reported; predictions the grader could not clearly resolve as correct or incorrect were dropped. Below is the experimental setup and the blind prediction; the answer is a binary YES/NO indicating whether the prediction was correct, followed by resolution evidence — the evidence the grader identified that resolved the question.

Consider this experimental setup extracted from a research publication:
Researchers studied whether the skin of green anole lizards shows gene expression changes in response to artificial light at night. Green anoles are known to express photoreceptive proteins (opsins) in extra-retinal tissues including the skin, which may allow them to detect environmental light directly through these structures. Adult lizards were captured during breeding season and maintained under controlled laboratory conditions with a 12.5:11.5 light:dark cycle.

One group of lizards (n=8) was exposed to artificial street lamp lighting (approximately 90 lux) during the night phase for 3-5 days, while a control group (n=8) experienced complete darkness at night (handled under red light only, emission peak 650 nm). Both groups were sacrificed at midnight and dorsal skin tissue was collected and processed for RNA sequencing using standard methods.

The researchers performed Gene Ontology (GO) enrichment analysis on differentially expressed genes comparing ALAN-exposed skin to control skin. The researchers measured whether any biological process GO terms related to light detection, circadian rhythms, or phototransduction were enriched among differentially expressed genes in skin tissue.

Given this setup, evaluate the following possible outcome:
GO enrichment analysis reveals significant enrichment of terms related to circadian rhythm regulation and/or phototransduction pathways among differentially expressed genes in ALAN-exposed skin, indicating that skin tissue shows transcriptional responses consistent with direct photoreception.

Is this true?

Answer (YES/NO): NO